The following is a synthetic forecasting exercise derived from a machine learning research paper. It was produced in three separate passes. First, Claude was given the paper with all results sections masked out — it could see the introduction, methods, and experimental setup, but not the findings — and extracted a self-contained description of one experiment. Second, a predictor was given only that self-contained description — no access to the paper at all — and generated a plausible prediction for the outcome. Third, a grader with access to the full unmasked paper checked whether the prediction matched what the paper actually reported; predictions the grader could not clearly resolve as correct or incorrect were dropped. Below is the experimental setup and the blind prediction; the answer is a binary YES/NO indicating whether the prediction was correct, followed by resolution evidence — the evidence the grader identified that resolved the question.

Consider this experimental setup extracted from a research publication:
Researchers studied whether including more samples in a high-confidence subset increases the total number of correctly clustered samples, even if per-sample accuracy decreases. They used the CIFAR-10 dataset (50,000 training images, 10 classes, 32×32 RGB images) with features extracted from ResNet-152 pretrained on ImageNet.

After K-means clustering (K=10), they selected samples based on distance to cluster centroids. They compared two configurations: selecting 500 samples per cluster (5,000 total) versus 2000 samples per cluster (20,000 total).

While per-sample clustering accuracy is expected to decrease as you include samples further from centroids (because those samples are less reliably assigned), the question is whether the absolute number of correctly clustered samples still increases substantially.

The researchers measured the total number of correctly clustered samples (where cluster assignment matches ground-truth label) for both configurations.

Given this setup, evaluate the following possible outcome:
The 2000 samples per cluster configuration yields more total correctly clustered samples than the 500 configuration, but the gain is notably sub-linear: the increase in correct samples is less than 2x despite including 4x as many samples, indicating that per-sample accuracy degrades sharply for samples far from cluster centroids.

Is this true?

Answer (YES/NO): NO